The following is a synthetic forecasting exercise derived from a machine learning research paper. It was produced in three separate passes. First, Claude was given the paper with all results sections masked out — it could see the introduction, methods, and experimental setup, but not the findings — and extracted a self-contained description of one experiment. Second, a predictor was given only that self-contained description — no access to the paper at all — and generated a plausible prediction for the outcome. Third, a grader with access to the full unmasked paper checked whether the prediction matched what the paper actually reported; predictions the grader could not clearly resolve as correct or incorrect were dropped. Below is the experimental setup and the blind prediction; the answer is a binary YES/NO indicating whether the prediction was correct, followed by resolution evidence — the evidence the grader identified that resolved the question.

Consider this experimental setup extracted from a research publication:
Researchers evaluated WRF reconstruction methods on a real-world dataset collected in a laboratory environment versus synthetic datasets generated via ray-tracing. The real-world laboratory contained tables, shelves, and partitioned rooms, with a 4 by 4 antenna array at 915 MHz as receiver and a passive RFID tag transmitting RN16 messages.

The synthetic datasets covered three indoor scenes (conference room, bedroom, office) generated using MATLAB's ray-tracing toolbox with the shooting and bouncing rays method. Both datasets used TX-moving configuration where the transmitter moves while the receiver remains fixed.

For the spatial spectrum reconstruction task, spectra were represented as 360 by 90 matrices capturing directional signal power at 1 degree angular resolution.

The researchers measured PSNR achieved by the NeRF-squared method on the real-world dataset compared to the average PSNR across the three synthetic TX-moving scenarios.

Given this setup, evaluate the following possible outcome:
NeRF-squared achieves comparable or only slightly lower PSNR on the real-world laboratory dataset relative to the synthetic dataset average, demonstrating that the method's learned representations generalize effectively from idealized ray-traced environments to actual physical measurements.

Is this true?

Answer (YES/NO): NO